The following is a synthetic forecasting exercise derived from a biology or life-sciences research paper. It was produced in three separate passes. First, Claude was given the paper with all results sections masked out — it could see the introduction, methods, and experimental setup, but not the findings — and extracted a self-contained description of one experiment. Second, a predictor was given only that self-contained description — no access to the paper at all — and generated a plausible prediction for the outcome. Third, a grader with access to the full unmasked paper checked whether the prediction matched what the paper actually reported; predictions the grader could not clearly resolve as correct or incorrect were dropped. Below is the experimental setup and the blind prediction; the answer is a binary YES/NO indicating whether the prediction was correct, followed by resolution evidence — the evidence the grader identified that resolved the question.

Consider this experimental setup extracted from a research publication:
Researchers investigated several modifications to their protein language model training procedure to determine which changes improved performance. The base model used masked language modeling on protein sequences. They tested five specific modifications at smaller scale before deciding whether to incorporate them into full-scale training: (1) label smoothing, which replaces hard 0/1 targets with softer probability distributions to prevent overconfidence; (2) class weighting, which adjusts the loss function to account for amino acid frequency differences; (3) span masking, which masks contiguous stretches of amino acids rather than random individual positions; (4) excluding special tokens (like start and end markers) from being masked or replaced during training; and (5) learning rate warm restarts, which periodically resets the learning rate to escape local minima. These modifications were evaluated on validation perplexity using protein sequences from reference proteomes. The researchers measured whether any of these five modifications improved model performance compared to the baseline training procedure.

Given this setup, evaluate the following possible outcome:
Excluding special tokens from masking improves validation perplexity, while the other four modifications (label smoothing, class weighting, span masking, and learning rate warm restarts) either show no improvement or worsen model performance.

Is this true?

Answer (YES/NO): NO